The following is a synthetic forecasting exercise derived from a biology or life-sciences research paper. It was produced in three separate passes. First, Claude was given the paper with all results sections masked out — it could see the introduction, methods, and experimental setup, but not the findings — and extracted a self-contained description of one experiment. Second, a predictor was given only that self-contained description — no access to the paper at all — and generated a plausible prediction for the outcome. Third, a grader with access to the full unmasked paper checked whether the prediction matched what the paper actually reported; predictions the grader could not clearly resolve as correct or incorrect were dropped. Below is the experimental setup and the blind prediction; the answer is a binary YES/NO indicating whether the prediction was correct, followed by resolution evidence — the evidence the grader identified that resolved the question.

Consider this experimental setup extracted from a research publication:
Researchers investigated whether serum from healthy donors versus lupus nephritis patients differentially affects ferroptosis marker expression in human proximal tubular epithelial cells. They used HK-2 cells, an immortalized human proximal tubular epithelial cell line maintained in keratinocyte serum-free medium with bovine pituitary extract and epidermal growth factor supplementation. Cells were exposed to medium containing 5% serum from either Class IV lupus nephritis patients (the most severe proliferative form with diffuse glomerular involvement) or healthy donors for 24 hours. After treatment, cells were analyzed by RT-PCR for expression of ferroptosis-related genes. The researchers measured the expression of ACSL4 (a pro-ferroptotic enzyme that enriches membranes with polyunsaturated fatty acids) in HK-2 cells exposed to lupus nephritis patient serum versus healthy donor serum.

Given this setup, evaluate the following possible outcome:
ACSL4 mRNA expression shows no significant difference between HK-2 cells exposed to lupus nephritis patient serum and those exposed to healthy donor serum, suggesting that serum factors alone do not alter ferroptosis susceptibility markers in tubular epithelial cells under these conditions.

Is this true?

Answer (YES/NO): NO